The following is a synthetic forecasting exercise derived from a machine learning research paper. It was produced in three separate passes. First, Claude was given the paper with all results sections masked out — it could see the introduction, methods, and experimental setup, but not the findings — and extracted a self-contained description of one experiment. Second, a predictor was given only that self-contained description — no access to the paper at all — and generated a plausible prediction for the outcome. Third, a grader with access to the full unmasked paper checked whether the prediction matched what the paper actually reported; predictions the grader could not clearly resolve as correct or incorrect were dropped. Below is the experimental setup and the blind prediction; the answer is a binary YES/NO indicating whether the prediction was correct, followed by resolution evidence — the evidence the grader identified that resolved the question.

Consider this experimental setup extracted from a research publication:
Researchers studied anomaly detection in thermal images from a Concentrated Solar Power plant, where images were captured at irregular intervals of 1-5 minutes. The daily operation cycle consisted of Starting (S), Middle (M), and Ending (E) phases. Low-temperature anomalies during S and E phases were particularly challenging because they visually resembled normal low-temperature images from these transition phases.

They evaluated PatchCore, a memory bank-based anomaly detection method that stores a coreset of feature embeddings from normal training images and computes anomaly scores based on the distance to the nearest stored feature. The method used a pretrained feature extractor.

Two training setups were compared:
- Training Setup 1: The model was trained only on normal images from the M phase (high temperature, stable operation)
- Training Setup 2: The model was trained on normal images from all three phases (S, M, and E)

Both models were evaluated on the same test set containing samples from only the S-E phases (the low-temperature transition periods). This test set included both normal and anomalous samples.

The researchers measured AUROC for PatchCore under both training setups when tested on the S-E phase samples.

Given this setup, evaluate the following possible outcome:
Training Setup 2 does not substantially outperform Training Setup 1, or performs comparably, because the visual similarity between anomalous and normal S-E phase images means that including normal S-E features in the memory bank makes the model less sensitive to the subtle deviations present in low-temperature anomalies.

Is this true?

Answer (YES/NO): NO